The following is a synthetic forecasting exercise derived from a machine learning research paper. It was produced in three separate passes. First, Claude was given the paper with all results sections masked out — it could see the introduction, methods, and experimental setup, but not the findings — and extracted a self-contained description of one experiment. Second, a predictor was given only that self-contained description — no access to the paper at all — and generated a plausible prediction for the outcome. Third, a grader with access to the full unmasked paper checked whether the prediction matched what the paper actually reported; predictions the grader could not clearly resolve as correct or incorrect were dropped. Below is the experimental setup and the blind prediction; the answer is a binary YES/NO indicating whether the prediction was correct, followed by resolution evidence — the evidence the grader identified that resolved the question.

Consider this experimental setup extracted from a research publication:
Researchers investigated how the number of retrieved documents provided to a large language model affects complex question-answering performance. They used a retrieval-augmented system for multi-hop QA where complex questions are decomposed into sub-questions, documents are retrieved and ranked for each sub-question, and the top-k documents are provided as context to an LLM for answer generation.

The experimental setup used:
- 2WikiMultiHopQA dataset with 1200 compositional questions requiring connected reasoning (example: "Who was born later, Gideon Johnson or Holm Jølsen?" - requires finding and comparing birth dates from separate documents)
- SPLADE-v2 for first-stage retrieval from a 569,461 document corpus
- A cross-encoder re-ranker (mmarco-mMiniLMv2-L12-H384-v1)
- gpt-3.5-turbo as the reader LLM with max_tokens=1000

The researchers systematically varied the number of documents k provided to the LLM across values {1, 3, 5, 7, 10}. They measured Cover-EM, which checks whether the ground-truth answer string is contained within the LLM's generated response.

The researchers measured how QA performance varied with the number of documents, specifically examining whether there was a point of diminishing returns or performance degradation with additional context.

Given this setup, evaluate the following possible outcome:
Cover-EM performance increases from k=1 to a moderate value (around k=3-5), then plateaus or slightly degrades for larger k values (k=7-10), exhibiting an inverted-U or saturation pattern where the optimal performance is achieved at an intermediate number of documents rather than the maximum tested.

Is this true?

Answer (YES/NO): NO